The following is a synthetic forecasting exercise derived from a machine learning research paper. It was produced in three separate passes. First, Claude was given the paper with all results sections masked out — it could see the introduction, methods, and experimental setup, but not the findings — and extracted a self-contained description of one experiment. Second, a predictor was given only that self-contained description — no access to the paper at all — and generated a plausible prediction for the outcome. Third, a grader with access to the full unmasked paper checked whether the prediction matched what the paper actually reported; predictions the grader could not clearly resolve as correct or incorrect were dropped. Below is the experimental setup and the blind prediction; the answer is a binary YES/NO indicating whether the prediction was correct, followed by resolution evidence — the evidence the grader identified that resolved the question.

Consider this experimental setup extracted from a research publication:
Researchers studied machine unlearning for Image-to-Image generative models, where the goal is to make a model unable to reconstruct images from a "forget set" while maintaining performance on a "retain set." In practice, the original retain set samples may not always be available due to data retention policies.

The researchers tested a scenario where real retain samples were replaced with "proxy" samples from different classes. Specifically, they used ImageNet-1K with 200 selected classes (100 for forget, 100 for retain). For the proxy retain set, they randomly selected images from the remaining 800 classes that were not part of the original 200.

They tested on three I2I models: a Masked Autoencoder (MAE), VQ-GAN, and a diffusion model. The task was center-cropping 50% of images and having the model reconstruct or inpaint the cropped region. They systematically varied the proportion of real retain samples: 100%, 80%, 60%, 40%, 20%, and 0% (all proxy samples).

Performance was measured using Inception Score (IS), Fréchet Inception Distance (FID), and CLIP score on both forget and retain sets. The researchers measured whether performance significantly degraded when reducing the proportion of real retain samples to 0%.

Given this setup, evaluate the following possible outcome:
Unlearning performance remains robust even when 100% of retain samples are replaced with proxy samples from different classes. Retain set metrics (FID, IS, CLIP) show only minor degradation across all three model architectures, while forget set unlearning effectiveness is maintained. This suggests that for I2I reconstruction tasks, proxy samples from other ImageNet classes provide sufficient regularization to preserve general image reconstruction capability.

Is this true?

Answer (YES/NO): YES